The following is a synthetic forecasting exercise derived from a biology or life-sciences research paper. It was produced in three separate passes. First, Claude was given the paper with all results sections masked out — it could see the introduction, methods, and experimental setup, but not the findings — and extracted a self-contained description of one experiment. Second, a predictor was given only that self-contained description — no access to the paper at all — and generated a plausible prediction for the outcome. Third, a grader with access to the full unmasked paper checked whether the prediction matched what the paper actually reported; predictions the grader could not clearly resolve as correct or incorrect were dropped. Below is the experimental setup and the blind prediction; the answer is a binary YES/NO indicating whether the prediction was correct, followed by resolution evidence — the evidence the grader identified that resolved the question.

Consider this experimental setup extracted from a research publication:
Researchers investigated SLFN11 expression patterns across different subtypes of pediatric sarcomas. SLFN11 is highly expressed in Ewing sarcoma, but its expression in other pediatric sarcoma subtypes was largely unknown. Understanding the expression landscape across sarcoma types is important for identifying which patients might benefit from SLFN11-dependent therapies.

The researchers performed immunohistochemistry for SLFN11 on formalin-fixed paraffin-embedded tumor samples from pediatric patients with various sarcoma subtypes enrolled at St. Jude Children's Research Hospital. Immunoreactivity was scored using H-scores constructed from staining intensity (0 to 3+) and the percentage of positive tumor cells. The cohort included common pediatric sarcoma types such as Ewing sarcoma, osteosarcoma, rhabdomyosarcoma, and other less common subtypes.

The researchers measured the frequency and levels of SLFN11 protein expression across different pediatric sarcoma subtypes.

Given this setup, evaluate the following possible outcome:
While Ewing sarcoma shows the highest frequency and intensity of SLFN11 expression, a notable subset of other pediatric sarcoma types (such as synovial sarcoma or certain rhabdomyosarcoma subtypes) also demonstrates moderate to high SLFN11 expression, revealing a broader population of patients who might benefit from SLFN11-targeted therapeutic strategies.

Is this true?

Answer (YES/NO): YES